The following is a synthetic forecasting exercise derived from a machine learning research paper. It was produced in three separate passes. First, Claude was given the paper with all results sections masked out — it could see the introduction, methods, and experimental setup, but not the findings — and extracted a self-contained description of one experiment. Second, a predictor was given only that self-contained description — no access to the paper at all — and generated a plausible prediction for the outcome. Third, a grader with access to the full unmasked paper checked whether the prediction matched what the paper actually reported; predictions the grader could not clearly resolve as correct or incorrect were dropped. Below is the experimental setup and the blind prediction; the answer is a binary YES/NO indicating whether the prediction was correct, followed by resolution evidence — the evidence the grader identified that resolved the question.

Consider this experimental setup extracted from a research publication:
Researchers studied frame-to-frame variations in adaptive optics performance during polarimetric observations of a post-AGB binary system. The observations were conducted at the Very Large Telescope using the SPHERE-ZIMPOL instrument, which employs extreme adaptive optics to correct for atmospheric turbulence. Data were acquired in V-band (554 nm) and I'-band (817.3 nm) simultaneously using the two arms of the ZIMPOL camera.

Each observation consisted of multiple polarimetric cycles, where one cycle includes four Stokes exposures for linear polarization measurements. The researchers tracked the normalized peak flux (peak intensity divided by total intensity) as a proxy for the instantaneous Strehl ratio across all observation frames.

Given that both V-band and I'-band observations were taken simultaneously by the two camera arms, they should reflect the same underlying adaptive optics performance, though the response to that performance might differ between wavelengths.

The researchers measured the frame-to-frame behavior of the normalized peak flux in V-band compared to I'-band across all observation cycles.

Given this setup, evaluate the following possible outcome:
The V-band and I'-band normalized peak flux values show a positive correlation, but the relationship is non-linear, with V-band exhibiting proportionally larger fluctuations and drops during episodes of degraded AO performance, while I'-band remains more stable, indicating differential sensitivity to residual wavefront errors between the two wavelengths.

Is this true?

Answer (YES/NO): NO